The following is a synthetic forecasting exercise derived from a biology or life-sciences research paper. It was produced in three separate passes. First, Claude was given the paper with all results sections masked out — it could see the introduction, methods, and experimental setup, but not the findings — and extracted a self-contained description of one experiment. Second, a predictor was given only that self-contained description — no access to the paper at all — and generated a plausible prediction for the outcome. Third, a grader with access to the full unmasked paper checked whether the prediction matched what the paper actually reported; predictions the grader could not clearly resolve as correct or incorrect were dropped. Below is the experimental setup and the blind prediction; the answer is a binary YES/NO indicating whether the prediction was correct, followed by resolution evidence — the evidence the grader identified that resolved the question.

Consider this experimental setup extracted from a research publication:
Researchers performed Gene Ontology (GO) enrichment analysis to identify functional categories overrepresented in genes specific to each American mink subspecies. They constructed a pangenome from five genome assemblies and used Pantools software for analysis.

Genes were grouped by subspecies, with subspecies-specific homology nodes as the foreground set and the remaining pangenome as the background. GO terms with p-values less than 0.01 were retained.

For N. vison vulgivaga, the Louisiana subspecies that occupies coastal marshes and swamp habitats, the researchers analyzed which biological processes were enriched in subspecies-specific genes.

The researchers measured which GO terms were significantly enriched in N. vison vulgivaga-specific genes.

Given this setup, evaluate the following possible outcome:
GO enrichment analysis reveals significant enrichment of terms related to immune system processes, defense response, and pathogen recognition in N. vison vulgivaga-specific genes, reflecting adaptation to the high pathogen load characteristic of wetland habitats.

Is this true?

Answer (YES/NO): NO